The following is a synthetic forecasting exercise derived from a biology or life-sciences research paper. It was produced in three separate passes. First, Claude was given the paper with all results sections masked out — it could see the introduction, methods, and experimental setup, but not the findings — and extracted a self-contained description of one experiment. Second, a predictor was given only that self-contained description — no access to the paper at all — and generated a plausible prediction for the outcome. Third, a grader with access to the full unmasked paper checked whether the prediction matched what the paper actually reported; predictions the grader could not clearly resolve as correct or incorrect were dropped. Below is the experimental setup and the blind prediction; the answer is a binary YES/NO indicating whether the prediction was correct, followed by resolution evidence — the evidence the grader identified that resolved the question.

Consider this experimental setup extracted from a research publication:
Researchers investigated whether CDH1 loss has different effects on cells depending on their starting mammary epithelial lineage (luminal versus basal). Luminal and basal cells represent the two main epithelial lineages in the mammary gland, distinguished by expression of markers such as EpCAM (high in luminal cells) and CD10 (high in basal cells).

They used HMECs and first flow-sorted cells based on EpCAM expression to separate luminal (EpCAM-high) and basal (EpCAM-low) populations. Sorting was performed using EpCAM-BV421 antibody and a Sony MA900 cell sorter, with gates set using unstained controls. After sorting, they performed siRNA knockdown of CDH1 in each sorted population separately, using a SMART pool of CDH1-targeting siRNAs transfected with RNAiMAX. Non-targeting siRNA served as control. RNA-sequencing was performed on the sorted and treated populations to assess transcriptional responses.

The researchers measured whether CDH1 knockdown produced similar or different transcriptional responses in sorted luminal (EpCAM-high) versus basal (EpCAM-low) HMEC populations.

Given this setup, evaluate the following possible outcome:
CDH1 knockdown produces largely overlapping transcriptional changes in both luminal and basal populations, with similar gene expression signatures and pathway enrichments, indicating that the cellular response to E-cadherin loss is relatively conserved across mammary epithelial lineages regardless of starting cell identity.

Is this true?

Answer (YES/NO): YES